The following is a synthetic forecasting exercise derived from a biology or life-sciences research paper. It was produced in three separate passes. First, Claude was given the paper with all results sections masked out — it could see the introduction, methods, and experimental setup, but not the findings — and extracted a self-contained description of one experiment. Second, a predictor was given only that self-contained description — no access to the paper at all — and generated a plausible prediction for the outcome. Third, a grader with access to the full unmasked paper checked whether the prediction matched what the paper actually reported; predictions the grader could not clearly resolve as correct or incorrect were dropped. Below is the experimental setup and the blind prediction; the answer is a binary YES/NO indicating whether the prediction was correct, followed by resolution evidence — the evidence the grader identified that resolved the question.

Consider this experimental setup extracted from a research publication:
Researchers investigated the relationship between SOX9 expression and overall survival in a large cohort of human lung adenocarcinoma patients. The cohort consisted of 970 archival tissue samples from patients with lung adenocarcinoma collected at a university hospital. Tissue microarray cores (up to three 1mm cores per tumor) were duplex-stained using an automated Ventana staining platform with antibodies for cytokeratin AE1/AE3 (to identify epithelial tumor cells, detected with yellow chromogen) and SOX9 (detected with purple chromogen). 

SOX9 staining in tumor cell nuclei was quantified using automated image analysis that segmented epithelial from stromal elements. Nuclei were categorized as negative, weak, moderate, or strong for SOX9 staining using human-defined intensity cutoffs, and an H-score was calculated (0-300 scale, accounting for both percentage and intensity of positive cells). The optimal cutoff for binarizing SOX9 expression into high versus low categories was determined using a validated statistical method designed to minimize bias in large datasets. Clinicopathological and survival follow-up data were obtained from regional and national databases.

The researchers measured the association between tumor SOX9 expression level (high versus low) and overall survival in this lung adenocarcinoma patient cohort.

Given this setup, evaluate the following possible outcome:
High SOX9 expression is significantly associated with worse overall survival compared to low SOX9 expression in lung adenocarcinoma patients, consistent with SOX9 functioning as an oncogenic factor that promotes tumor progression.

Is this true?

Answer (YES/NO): YES